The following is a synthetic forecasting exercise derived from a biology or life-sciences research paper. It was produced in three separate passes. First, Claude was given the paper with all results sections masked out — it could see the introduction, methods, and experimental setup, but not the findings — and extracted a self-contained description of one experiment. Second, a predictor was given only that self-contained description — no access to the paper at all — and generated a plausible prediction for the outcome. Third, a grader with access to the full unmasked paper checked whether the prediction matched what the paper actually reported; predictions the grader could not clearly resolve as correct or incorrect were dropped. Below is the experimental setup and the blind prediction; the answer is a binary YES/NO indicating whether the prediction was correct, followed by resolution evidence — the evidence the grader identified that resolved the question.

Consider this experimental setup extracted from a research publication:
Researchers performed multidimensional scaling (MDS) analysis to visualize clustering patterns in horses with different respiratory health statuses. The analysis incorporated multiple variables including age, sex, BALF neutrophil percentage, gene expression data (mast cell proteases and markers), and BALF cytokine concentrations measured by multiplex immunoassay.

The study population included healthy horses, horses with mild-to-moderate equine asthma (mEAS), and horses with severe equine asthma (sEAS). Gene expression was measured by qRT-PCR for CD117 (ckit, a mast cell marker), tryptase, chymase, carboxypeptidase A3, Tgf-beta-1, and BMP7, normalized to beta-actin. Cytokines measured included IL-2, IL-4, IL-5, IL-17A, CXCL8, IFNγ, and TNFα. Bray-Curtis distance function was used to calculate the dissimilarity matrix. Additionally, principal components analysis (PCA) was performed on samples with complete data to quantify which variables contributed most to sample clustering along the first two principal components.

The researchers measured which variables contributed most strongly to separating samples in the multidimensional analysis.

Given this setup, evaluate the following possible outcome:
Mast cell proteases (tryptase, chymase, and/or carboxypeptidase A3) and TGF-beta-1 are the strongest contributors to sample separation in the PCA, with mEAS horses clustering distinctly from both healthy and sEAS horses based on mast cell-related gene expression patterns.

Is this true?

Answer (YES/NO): NO